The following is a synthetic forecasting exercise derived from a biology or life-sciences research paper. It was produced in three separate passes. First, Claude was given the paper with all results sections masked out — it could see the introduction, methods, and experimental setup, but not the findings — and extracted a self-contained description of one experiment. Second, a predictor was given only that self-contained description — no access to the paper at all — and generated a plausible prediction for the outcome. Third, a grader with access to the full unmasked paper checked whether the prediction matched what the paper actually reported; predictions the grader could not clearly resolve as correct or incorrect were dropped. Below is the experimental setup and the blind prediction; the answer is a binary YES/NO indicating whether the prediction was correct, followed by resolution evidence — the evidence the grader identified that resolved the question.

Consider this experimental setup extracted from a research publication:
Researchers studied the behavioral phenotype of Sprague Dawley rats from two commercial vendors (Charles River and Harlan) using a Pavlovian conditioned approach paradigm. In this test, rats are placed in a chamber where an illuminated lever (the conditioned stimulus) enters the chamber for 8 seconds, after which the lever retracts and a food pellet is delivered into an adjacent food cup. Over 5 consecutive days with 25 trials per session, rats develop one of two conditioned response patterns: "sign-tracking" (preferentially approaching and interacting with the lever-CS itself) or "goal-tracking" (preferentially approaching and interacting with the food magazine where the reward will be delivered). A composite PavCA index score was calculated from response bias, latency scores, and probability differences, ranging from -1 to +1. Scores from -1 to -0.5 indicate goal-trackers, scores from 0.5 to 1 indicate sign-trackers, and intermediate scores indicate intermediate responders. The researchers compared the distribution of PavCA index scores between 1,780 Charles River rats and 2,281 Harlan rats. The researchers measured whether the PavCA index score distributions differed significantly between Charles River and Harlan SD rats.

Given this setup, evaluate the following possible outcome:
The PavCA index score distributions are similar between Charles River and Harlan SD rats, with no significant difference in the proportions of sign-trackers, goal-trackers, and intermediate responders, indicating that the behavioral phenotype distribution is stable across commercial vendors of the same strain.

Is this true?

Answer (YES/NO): NO